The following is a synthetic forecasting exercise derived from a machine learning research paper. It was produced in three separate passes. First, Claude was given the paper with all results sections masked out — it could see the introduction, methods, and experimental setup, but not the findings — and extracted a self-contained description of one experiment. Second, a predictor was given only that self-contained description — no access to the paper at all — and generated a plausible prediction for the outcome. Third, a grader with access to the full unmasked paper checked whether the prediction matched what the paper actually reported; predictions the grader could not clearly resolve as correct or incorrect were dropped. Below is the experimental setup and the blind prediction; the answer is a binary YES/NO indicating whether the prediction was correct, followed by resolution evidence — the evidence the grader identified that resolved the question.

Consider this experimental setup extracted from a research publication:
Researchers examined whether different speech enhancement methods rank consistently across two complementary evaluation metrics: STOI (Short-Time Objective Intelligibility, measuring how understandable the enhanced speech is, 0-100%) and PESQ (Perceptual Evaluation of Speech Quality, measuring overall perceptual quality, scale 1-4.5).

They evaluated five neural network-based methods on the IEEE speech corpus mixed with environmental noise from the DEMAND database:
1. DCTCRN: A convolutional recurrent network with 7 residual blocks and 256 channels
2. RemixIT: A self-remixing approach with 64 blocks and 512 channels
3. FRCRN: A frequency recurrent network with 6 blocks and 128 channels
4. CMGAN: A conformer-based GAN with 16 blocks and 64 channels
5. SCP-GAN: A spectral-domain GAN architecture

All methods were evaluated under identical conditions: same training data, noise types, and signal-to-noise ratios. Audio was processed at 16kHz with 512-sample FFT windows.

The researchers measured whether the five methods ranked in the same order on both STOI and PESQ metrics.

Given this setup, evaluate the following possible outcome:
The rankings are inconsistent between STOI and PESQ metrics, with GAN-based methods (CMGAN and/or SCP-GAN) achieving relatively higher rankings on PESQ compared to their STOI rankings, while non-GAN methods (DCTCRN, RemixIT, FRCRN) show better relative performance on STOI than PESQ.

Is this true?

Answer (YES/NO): NO